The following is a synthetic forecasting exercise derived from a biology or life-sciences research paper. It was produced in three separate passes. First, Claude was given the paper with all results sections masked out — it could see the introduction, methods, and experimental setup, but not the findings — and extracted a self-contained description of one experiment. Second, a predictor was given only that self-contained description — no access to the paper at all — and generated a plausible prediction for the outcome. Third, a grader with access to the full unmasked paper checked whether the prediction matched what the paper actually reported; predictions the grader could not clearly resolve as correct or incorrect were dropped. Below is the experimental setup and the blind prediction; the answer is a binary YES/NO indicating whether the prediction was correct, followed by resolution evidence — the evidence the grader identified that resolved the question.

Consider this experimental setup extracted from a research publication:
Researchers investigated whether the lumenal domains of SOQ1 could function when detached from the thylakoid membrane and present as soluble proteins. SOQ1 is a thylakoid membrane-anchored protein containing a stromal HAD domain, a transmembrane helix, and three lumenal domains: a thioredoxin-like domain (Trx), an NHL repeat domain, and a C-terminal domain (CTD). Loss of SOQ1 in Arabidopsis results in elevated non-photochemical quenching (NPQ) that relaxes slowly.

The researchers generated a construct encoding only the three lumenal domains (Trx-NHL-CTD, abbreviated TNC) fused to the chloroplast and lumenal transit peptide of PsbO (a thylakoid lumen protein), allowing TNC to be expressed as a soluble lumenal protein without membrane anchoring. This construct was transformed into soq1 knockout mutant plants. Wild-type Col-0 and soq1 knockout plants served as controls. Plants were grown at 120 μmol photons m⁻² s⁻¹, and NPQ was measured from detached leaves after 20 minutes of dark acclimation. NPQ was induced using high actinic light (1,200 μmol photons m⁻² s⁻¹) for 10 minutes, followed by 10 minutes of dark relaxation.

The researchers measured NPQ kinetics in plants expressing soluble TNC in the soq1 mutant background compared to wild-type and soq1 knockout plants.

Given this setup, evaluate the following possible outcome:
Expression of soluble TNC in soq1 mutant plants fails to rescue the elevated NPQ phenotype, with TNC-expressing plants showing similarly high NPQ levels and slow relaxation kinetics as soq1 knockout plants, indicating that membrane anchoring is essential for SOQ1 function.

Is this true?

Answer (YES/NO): NO